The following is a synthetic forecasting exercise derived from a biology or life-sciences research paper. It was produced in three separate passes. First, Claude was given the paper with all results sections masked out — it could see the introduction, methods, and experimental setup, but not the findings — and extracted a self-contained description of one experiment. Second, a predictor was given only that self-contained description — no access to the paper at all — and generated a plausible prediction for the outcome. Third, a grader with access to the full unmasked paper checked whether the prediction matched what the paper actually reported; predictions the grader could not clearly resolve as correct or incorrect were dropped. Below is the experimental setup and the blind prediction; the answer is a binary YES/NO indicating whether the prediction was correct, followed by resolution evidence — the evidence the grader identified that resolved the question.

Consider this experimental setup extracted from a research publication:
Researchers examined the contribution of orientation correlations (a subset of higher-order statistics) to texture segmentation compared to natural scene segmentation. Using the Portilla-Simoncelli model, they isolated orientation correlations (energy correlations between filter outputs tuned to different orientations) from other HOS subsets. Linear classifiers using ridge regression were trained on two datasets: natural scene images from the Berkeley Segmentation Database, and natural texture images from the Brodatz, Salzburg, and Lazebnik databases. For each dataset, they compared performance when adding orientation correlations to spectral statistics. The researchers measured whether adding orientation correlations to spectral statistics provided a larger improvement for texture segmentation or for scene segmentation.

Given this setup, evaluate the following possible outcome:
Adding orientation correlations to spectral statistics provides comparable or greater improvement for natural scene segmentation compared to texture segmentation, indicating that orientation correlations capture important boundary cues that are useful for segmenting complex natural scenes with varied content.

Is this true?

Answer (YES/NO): NO